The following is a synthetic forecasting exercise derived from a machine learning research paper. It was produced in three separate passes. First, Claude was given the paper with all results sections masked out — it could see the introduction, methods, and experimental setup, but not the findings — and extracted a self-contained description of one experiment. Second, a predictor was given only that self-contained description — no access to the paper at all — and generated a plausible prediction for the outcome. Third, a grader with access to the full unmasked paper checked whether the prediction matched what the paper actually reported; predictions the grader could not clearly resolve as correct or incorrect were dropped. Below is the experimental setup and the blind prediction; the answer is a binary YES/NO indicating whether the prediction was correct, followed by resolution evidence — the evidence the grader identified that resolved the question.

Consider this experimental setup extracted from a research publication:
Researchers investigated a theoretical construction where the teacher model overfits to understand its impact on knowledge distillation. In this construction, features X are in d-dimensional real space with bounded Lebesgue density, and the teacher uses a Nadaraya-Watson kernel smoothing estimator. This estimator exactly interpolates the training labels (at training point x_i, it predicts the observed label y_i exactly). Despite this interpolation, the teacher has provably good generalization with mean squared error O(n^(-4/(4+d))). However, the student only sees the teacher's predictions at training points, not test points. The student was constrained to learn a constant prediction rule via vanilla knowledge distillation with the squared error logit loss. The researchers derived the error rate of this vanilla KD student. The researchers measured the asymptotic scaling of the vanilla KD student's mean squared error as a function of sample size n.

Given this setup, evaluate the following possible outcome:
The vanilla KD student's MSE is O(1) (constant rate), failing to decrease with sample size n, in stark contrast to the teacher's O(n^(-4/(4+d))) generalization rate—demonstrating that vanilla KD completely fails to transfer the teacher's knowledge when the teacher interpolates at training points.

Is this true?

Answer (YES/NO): YES